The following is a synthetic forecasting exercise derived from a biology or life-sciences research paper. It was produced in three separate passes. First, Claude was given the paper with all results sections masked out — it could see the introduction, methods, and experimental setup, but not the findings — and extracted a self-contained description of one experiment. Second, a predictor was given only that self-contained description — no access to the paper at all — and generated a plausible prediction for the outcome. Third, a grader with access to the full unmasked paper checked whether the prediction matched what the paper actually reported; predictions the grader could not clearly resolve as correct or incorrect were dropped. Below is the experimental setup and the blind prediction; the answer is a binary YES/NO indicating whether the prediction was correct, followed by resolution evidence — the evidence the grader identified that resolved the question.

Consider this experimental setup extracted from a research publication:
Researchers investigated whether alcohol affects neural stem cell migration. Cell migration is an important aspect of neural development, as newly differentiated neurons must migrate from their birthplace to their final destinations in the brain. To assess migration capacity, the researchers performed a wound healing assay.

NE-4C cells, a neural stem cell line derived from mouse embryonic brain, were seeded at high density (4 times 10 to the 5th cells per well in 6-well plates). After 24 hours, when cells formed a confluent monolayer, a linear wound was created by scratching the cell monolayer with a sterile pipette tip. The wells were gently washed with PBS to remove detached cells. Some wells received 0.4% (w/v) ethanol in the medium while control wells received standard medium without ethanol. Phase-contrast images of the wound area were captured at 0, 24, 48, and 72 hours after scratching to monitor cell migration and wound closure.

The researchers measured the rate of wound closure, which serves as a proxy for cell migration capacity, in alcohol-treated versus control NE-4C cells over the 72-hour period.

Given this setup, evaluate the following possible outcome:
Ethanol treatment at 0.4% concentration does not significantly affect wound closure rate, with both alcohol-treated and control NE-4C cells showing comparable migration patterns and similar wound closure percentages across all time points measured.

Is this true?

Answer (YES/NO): YES